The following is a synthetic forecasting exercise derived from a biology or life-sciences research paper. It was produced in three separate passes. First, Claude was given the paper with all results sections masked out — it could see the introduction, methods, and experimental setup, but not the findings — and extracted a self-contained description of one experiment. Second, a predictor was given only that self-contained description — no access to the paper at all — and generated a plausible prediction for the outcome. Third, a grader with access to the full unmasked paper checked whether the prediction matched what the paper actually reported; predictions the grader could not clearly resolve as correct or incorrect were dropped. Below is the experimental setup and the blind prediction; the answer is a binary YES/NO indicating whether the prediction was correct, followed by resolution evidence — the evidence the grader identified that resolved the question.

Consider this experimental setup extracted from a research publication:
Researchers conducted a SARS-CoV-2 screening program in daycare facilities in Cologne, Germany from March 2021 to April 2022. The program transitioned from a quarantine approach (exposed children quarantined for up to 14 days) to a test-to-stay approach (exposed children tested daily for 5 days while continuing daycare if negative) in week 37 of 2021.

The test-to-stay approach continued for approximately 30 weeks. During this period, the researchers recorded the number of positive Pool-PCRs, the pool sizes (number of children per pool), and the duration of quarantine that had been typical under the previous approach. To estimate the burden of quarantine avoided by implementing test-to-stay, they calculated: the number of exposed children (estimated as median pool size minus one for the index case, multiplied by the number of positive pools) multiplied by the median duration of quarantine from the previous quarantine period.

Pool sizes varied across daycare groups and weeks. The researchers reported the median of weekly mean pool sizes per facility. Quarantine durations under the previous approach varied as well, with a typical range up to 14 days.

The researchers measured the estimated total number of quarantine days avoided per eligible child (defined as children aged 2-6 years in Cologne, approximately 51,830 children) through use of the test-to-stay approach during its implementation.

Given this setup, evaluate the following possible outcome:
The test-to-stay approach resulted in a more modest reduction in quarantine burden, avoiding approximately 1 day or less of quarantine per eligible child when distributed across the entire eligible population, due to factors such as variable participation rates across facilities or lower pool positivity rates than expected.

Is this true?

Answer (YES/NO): NO